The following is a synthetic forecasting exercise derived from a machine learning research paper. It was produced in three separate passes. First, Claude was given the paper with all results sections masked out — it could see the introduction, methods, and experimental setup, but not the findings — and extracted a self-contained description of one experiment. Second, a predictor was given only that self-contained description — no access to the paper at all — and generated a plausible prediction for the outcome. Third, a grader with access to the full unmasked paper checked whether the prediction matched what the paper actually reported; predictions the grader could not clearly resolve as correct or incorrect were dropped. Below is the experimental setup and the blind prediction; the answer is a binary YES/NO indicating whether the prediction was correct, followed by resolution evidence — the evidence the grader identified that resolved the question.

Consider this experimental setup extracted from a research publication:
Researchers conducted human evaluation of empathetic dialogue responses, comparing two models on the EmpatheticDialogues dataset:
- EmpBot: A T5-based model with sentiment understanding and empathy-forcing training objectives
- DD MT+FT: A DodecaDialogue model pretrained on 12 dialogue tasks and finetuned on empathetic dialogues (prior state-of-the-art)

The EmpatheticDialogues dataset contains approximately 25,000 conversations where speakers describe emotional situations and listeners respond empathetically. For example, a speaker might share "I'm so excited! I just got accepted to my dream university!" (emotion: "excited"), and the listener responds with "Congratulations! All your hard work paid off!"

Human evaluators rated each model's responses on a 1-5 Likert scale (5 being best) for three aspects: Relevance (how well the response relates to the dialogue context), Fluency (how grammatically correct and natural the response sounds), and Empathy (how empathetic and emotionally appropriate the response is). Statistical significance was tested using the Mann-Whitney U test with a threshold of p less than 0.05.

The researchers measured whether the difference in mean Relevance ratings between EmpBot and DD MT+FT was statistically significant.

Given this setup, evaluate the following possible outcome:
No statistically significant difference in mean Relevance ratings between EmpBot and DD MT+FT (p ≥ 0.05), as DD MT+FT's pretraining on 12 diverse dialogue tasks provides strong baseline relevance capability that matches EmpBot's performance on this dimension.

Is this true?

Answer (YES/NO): YES